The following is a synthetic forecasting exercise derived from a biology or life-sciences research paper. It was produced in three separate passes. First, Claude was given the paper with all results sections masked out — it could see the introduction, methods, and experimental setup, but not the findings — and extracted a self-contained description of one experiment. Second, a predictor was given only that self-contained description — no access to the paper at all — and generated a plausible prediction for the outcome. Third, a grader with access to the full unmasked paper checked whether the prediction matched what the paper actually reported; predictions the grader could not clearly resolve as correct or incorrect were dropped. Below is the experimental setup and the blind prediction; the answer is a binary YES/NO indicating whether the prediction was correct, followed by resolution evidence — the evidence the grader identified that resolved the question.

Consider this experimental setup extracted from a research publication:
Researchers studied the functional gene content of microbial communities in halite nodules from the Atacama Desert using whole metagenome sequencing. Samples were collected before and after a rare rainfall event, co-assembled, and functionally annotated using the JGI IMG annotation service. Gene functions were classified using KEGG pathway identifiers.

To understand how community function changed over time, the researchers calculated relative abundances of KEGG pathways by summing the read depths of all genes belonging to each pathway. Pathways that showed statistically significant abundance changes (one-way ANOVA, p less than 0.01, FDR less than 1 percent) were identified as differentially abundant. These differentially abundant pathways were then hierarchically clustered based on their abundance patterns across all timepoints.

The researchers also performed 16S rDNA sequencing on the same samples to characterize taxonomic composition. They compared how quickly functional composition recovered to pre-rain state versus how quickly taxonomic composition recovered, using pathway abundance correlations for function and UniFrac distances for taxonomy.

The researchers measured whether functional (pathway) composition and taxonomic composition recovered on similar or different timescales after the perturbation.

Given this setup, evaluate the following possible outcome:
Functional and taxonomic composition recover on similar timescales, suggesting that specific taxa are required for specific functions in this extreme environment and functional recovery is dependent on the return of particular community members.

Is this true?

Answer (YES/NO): NO